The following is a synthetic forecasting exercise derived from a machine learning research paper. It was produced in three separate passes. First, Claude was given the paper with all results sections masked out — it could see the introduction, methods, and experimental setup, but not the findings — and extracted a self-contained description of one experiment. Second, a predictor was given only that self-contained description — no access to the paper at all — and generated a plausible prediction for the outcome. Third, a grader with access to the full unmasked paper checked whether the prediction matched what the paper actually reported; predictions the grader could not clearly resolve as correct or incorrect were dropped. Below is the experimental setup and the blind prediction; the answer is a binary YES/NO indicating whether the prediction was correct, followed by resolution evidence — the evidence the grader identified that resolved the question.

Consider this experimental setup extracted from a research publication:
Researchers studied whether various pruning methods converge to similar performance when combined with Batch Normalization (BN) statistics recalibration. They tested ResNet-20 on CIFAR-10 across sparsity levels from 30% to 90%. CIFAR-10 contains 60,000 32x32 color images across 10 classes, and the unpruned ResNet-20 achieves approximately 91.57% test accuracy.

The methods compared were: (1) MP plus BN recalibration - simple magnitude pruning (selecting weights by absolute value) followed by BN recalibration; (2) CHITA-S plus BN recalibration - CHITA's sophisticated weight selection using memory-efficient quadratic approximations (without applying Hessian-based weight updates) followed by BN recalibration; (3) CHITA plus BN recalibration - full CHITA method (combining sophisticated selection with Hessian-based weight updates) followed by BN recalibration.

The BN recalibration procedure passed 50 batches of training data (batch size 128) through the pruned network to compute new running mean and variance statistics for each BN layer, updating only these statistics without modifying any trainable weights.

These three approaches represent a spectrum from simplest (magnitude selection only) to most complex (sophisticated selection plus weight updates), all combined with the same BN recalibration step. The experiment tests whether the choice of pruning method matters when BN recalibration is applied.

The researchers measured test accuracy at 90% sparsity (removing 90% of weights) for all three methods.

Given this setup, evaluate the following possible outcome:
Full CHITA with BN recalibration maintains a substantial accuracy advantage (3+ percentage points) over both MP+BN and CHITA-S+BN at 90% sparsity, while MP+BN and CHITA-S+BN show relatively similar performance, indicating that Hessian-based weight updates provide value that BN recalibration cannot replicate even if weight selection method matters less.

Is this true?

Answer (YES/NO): NO